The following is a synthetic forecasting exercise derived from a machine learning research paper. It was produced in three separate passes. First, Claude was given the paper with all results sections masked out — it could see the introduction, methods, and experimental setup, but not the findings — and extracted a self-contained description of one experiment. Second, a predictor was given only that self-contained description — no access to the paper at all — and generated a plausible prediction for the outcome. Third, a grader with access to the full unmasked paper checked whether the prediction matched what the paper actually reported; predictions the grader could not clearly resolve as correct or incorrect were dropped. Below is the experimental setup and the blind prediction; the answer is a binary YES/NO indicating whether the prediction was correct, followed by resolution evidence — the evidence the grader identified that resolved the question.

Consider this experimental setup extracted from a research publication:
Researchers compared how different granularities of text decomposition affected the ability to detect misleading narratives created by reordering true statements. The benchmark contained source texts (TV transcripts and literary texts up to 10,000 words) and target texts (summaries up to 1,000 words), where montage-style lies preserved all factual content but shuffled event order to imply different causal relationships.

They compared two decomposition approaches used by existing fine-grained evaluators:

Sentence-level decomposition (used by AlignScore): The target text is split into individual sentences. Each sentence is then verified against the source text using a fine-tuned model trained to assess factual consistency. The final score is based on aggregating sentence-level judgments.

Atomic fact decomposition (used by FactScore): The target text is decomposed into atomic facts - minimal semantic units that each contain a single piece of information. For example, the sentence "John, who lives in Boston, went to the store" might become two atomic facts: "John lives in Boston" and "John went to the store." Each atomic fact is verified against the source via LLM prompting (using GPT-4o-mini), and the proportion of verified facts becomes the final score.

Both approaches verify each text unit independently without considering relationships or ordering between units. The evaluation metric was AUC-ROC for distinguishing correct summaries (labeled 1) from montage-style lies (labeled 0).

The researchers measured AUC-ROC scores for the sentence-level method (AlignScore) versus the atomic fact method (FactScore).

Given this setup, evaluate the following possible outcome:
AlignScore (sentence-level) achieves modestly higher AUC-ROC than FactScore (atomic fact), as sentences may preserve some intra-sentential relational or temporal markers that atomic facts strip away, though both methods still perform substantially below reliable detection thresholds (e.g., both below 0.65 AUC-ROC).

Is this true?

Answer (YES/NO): YES